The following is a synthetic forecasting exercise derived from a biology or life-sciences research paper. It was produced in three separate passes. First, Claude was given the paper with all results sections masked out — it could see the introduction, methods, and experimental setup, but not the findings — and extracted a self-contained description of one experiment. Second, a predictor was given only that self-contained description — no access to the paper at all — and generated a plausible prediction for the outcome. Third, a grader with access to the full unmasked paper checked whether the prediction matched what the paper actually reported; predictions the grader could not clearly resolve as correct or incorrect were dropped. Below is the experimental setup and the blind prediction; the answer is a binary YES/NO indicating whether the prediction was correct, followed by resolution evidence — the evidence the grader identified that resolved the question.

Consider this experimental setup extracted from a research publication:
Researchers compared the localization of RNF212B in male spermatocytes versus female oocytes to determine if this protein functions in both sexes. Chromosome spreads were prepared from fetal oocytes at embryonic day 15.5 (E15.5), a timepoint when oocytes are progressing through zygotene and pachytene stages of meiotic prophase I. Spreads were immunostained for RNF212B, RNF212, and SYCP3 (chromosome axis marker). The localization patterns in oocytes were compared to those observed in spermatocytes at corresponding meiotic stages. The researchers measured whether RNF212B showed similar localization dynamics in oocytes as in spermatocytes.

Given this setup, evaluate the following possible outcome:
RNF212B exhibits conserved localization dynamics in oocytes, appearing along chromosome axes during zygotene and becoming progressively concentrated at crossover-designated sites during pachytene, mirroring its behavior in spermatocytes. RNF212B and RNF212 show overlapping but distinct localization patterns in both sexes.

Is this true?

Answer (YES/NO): NO